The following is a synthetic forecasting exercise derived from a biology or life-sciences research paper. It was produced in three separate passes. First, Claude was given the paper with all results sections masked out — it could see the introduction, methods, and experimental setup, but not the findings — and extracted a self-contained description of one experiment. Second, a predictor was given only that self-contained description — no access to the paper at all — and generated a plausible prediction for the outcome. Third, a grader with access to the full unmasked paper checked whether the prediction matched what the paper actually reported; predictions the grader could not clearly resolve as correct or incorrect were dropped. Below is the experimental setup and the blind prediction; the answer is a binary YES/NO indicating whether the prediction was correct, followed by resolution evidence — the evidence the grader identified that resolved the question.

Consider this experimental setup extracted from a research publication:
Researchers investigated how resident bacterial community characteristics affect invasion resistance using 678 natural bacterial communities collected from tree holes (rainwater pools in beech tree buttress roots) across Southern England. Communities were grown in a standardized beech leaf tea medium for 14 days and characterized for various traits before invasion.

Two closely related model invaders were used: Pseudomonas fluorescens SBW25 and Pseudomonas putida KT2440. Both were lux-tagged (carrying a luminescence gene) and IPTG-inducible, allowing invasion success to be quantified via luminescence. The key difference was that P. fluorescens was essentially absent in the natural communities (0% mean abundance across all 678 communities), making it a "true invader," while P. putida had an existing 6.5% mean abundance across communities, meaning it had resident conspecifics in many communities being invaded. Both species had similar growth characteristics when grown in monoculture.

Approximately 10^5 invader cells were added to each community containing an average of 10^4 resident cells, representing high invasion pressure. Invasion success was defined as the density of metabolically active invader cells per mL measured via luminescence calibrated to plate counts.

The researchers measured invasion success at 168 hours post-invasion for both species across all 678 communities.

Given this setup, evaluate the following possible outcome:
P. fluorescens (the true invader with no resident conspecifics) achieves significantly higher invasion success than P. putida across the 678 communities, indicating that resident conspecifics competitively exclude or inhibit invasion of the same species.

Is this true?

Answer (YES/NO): YES